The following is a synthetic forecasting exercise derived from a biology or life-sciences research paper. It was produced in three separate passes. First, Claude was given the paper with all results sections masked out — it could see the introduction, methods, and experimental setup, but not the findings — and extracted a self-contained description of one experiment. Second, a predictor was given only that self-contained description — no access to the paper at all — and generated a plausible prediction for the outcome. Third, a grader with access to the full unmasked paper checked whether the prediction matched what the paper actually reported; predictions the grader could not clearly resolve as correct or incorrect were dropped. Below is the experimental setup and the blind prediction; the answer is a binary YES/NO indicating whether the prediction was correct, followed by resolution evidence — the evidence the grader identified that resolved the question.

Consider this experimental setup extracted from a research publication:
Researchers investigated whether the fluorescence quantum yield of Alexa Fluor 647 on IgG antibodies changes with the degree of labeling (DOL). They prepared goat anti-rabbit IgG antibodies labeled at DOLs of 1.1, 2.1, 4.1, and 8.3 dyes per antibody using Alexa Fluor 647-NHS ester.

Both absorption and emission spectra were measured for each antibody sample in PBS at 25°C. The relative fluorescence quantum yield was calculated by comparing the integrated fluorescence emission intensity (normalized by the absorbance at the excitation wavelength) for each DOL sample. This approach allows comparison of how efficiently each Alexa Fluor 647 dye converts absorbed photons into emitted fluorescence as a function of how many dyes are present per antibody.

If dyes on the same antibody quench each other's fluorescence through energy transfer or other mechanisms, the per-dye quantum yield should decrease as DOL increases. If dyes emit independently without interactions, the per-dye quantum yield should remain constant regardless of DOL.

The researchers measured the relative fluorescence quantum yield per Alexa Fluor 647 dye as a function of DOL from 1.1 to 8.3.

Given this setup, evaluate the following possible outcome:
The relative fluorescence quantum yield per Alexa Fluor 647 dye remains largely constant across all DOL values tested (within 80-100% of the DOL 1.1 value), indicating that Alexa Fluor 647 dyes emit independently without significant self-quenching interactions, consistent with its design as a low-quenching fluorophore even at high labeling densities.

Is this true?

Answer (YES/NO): NO